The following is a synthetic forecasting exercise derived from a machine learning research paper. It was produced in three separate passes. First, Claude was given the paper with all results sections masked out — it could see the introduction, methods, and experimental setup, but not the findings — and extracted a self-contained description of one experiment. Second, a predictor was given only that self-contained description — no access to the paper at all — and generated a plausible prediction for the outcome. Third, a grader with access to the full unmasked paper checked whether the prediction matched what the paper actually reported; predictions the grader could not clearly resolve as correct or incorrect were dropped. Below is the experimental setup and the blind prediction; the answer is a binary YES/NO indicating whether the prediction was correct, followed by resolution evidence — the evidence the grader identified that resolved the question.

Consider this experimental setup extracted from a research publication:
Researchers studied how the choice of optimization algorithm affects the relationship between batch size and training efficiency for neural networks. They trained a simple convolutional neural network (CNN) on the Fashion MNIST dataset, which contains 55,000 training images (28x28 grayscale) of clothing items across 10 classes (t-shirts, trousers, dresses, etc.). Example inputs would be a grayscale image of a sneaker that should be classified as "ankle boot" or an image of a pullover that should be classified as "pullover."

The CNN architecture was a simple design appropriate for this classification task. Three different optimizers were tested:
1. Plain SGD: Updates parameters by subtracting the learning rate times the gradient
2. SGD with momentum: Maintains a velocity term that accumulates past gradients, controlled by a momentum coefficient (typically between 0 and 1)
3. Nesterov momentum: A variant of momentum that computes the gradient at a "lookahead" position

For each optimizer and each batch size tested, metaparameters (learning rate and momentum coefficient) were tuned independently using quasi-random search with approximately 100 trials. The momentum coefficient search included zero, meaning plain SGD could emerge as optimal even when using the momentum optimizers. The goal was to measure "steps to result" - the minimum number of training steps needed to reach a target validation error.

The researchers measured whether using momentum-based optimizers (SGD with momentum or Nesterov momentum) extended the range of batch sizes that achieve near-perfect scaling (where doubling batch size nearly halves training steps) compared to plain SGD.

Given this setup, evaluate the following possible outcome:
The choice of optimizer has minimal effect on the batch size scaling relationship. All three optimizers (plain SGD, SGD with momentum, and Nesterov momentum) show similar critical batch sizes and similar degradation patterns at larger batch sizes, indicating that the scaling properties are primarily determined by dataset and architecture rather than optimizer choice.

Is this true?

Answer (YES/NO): NO